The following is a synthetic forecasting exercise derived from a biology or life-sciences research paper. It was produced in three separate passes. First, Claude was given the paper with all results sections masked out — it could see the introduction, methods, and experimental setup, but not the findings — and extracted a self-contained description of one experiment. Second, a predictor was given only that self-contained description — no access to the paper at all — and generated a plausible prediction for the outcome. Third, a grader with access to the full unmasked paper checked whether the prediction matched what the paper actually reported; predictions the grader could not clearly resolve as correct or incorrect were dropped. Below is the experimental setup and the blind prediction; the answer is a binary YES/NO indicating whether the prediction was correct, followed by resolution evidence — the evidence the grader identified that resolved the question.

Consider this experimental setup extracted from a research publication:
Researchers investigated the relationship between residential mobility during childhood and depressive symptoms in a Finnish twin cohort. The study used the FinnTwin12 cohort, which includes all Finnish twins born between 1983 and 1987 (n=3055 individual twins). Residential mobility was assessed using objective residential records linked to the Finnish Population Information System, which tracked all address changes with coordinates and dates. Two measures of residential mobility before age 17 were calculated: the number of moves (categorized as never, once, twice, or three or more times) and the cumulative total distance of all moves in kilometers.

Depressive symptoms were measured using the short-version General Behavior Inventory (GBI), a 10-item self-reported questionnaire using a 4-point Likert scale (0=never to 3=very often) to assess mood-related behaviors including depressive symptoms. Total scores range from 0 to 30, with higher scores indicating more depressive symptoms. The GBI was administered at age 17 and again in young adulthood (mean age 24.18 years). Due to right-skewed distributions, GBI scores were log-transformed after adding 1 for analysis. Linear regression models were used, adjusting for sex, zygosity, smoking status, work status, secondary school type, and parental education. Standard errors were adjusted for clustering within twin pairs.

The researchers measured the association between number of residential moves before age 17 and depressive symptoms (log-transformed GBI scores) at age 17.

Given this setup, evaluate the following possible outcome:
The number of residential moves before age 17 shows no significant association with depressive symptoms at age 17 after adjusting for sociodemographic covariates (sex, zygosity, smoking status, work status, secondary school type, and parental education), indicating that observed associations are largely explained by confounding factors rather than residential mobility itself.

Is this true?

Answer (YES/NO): NO